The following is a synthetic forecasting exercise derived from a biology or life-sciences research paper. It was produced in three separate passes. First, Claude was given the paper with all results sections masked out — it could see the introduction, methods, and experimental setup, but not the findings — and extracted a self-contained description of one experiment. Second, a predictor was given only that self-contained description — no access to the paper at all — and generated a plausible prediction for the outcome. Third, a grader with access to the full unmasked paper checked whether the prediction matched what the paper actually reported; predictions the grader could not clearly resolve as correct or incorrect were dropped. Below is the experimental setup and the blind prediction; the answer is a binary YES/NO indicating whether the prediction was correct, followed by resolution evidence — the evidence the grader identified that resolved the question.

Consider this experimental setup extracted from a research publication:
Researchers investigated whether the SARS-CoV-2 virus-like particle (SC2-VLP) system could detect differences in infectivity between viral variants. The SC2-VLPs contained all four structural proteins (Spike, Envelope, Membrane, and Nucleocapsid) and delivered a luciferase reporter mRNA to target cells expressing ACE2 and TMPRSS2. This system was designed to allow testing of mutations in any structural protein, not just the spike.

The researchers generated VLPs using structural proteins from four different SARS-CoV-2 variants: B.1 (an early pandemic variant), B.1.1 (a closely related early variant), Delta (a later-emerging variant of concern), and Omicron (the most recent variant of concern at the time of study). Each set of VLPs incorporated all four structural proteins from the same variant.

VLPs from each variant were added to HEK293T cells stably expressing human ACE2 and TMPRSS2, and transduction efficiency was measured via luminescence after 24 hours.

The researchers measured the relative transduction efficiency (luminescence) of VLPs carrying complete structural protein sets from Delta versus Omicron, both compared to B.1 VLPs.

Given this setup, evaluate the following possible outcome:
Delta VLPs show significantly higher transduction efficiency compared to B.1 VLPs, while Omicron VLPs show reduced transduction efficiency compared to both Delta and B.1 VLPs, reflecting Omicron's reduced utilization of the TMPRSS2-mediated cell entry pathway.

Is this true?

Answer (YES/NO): NO